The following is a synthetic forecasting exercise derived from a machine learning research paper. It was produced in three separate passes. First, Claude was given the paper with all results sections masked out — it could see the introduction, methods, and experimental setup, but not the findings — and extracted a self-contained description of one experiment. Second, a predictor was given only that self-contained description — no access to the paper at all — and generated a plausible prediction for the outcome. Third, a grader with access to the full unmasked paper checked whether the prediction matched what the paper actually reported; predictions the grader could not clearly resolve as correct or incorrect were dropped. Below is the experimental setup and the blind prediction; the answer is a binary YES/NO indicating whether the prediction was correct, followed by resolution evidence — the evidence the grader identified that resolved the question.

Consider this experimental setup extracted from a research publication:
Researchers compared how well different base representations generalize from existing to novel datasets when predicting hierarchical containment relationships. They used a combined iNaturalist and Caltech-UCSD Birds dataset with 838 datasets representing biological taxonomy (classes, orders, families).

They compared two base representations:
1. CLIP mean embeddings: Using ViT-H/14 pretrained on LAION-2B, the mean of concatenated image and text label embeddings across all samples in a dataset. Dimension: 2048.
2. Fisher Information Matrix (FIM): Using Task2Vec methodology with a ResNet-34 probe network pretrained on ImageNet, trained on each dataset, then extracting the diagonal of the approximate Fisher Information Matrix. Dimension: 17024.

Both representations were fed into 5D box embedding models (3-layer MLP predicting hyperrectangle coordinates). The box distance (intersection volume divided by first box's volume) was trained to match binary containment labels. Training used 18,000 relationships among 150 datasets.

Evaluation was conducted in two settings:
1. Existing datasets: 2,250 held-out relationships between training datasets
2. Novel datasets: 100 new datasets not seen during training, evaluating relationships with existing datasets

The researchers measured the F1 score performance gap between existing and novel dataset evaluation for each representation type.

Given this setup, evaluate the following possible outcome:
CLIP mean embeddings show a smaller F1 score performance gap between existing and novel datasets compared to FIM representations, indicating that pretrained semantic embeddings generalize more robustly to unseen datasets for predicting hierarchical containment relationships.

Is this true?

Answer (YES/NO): YES